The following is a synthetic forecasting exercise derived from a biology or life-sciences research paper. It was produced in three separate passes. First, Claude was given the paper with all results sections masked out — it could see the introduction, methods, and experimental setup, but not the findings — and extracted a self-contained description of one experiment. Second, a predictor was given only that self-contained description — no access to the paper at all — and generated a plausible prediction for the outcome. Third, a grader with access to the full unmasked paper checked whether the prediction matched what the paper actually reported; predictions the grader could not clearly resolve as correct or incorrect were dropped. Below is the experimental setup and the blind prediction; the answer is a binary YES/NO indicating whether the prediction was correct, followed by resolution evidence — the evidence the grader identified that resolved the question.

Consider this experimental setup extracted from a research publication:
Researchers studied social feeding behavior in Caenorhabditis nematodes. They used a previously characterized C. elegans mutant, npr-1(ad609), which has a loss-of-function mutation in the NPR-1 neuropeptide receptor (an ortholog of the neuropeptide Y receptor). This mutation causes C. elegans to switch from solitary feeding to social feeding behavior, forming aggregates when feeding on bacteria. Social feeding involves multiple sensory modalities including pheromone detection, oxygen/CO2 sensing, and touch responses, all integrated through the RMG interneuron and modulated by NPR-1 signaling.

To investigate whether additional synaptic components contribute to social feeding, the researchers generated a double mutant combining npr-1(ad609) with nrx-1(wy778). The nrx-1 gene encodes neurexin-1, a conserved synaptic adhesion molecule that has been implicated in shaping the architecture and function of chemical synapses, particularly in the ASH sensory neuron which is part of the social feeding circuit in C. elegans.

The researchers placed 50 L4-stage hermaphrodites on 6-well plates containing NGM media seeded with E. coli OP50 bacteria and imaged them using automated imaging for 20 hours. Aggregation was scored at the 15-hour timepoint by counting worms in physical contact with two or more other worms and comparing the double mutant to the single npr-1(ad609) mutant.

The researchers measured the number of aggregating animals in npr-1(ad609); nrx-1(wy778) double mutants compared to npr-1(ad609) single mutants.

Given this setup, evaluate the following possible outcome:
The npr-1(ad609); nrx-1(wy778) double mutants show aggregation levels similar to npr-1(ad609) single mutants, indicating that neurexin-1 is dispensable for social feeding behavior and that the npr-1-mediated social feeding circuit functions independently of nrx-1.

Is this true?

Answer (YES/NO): NO